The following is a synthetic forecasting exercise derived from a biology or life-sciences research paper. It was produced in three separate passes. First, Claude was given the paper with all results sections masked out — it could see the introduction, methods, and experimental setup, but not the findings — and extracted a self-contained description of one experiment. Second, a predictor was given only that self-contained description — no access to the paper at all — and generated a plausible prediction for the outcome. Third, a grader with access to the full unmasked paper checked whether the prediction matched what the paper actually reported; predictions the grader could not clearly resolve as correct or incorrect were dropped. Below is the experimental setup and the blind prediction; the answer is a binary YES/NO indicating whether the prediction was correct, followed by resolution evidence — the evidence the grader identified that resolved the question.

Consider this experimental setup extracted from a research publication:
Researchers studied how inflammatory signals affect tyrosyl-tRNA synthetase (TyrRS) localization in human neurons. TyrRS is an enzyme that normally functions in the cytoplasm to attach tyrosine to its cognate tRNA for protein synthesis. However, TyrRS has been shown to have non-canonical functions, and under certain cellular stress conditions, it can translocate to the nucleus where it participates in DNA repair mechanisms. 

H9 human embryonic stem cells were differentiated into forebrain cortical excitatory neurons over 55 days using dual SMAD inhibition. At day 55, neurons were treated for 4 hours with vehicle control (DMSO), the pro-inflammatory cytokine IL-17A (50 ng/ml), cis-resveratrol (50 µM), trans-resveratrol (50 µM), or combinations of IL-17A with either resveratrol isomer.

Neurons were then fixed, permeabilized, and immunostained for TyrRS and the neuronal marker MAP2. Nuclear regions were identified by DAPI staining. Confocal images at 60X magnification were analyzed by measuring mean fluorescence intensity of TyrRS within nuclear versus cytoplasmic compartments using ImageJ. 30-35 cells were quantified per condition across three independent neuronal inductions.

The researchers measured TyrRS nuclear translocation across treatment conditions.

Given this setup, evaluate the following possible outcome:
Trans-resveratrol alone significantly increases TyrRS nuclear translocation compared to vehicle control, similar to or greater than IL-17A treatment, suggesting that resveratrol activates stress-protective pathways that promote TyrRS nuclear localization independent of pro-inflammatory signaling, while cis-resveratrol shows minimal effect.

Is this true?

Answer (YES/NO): NO